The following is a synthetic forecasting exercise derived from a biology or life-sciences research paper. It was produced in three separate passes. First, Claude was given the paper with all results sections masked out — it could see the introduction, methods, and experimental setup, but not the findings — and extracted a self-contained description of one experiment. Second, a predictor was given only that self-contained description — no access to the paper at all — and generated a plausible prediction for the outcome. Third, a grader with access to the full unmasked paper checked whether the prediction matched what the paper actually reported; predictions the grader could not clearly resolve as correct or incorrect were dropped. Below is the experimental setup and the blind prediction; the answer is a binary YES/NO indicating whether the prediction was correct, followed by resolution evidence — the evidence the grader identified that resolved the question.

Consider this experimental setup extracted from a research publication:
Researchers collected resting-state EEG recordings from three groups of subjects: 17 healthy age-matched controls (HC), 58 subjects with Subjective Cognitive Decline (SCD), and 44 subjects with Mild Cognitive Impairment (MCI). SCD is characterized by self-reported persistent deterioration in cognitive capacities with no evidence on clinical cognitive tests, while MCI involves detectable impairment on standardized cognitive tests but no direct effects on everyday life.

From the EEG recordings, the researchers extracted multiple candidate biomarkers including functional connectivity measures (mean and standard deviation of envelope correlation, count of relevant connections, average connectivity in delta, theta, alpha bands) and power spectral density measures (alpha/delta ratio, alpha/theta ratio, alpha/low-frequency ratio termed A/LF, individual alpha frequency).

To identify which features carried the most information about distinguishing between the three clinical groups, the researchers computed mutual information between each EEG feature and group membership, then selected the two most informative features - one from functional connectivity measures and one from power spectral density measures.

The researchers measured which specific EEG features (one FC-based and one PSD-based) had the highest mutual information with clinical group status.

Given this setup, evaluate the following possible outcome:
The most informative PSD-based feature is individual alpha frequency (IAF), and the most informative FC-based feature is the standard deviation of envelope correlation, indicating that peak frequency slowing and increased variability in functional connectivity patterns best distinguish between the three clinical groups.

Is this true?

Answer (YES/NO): NO